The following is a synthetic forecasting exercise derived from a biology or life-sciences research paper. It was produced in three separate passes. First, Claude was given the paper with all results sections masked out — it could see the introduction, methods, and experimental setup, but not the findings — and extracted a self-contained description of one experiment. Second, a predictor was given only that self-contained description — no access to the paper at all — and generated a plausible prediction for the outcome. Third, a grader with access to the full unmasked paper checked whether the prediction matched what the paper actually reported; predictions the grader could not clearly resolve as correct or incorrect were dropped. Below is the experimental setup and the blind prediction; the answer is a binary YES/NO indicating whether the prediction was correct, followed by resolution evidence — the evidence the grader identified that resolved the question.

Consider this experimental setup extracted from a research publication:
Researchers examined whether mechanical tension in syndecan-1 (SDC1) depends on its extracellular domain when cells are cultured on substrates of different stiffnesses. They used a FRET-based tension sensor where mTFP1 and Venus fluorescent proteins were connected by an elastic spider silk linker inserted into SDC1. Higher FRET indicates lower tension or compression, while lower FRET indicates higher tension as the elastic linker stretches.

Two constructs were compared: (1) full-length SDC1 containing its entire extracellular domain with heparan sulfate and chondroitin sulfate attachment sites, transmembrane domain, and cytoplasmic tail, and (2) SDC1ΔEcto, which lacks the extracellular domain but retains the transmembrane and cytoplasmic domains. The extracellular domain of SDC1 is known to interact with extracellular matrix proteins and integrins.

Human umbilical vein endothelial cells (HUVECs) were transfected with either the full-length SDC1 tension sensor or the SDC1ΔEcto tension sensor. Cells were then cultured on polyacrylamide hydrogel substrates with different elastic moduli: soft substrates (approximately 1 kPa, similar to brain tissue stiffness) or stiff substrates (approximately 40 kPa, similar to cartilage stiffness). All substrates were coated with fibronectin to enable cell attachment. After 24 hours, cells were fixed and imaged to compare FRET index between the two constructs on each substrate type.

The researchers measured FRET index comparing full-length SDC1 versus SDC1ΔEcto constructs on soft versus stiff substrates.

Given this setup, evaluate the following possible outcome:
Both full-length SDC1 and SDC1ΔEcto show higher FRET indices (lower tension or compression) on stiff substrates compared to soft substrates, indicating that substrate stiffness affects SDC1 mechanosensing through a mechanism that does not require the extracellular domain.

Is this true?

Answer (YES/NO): NO